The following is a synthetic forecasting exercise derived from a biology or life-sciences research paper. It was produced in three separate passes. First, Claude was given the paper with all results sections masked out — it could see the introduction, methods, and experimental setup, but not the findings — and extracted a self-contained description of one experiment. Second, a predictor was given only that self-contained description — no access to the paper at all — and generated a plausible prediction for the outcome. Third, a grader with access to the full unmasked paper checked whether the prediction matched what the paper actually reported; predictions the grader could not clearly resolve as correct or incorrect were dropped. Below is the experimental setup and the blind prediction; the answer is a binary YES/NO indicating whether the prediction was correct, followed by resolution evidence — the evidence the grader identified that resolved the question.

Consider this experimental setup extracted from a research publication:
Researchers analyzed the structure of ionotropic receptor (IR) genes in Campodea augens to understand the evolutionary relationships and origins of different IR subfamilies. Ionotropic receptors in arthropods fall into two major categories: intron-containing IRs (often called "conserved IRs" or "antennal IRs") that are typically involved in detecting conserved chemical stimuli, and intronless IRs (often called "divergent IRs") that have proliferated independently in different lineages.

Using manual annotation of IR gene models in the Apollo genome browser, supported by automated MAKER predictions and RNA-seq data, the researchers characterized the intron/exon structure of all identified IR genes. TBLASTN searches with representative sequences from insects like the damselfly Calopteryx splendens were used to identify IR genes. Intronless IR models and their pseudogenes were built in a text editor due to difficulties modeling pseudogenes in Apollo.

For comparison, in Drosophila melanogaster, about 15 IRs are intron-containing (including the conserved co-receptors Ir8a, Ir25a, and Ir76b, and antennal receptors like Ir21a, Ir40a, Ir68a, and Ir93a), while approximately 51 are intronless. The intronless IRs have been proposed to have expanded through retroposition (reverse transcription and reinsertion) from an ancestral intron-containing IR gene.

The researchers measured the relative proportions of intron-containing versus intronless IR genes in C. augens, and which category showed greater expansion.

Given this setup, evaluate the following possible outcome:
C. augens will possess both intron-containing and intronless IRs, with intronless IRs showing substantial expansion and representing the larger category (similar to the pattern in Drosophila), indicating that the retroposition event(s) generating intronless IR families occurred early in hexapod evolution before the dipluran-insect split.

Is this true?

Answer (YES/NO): YES